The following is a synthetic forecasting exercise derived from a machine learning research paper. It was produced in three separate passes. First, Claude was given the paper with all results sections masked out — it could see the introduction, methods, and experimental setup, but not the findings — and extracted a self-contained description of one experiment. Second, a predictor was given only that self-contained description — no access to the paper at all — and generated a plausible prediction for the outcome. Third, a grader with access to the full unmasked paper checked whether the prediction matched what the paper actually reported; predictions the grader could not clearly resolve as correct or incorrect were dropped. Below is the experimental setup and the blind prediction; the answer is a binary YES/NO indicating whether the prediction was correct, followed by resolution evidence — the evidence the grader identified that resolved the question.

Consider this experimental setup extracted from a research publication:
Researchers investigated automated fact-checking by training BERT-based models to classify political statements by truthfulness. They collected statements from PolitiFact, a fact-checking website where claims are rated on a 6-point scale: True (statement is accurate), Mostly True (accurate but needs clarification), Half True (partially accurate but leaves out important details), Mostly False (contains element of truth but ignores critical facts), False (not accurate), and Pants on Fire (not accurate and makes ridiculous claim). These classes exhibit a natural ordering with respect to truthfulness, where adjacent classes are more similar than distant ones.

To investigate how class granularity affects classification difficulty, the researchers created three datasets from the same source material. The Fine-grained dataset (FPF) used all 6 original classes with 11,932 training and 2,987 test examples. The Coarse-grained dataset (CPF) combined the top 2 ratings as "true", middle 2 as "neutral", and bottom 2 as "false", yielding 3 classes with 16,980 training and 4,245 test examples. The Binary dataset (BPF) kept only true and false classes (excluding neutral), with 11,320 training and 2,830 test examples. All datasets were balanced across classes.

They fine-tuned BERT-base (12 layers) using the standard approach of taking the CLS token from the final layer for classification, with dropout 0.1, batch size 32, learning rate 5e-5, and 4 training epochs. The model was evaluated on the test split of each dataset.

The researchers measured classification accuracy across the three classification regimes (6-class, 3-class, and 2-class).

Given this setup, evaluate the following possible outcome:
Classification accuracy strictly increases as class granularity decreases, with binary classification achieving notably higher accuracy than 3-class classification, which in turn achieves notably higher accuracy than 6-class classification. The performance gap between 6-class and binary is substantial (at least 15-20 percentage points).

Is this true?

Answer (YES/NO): YES